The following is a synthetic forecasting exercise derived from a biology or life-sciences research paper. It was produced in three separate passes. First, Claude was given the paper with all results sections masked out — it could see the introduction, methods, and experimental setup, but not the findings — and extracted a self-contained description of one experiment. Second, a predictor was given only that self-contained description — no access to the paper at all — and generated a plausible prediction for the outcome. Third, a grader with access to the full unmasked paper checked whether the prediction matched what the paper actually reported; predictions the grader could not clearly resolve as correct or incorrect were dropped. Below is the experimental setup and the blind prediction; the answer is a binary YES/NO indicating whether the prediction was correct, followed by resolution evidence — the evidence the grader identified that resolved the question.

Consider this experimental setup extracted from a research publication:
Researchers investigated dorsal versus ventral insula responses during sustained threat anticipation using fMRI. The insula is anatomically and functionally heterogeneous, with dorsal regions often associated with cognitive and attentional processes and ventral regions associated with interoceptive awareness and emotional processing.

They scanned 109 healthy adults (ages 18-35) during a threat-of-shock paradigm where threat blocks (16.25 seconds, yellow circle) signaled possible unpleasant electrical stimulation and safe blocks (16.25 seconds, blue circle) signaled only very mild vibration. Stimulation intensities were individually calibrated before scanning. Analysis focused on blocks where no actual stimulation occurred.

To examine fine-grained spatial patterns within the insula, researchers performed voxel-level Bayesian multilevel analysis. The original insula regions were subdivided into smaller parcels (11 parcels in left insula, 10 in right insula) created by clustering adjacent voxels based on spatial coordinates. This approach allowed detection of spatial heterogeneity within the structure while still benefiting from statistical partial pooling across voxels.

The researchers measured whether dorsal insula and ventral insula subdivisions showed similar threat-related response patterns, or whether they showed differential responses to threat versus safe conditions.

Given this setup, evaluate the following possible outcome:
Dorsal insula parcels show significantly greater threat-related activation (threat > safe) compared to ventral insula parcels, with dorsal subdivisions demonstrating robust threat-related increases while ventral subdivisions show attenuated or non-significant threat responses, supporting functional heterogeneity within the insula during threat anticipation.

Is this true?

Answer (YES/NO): YES